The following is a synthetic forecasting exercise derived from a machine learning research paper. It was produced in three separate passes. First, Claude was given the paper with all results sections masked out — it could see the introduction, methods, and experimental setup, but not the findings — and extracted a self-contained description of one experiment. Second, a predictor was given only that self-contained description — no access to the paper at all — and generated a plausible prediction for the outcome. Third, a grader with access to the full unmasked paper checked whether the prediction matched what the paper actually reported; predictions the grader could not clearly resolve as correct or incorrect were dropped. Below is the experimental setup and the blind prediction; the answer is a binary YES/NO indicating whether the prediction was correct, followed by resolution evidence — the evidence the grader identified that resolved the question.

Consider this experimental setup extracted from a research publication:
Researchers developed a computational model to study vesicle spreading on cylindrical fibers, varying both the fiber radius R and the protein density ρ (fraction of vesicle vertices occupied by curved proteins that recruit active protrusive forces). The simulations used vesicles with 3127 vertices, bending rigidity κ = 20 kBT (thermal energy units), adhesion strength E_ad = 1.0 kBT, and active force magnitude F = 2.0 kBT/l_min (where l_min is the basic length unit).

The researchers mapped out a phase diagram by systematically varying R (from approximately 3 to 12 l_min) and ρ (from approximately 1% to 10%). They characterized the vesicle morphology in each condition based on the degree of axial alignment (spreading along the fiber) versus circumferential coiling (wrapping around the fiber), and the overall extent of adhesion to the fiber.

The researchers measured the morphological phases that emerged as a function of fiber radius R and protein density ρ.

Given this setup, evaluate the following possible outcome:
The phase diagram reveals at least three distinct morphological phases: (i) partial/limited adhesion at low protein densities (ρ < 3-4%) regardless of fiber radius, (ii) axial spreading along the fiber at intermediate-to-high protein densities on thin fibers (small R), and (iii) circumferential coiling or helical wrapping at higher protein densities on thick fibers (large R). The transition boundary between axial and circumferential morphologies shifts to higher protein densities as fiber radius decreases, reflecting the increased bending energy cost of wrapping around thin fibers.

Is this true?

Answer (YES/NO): NO